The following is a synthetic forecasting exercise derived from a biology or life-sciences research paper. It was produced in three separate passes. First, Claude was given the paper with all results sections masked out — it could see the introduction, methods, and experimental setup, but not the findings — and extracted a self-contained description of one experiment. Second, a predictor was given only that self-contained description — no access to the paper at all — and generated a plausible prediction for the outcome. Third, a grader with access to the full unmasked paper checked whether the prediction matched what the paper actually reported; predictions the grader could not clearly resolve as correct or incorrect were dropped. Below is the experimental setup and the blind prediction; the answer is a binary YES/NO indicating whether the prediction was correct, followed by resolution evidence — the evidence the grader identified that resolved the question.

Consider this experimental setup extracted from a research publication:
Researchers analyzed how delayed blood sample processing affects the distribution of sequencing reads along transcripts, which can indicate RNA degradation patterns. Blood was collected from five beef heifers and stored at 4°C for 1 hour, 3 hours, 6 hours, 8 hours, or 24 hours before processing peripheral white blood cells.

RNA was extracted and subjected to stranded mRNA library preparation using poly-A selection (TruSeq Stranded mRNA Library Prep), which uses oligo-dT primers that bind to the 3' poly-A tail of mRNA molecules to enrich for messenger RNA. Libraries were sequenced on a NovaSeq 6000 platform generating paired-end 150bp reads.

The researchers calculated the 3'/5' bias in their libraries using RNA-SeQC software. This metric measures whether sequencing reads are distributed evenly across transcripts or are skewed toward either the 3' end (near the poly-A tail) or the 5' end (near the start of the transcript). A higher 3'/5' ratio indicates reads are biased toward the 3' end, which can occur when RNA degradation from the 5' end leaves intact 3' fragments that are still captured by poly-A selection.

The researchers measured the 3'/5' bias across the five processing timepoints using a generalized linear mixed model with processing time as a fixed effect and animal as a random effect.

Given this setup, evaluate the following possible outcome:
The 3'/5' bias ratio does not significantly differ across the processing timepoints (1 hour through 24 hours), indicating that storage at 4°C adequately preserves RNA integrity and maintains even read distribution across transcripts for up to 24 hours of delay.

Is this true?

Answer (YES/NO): YES